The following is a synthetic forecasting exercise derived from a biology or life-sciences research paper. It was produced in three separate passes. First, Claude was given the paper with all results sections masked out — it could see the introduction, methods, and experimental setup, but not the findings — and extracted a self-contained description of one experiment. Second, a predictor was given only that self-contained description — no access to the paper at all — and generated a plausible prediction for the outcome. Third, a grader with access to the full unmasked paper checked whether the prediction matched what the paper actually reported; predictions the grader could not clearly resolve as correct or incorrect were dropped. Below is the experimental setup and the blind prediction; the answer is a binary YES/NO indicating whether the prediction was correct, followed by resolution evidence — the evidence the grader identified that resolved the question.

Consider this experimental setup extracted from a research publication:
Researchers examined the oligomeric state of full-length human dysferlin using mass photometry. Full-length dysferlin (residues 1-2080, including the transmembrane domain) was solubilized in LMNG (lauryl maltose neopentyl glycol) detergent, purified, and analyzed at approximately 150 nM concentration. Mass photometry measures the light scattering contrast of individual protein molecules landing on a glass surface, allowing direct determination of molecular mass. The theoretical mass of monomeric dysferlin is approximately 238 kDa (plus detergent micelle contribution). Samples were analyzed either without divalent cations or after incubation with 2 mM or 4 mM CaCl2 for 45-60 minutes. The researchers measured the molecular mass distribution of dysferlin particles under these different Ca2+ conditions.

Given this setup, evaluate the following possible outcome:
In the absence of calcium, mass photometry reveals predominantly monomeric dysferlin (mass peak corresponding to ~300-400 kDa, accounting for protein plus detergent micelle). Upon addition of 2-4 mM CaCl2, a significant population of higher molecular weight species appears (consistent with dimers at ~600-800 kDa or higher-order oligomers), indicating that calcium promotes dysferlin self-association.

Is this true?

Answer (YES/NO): NO